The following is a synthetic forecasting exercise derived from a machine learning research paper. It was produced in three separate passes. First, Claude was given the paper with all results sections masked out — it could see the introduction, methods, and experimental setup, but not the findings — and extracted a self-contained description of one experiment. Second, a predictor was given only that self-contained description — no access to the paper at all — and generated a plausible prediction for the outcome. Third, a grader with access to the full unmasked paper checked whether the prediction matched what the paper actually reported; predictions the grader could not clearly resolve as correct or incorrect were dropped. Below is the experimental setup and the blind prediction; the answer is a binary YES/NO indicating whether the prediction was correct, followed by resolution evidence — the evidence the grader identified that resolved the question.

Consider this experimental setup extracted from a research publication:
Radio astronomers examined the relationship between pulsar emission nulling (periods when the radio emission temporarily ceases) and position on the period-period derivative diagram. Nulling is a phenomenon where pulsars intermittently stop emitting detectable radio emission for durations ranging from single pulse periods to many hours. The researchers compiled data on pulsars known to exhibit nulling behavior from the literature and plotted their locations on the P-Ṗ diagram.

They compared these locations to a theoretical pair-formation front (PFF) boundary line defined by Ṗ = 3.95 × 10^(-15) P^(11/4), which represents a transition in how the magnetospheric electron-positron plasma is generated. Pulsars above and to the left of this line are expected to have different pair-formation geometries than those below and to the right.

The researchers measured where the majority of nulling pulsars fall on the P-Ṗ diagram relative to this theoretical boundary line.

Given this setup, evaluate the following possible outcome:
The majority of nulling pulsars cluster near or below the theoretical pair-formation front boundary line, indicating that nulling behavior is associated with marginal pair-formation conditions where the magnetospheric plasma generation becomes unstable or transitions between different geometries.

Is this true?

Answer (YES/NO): YES